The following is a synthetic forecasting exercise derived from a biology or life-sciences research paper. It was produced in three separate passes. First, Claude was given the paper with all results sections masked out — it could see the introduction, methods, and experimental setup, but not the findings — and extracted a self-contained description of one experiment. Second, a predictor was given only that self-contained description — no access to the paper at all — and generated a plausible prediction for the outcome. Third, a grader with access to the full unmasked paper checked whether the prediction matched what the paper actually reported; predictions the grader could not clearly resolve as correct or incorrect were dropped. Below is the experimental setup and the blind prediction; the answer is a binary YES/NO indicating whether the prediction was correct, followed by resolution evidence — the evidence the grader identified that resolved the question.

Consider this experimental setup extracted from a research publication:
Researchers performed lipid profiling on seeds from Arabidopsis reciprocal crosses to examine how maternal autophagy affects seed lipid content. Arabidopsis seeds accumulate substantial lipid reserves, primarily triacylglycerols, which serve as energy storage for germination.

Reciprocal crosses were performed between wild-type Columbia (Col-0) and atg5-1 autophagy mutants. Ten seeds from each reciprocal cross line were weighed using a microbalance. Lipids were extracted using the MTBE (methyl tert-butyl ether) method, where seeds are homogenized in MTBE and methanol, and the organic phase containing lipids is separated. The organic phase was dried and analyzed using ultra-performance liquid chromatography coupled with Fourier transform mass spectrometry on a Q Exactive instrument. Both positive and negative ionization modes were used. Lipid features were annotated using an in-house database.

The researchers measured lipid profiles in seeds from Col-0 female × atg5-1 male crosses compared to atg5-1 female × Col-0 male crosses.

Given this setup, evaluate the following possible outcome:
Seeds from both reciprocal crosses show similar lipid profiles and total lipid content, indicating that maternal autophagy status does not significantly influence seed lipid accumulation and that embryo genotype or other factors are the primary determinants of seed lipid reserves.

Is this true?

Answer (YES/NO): YES